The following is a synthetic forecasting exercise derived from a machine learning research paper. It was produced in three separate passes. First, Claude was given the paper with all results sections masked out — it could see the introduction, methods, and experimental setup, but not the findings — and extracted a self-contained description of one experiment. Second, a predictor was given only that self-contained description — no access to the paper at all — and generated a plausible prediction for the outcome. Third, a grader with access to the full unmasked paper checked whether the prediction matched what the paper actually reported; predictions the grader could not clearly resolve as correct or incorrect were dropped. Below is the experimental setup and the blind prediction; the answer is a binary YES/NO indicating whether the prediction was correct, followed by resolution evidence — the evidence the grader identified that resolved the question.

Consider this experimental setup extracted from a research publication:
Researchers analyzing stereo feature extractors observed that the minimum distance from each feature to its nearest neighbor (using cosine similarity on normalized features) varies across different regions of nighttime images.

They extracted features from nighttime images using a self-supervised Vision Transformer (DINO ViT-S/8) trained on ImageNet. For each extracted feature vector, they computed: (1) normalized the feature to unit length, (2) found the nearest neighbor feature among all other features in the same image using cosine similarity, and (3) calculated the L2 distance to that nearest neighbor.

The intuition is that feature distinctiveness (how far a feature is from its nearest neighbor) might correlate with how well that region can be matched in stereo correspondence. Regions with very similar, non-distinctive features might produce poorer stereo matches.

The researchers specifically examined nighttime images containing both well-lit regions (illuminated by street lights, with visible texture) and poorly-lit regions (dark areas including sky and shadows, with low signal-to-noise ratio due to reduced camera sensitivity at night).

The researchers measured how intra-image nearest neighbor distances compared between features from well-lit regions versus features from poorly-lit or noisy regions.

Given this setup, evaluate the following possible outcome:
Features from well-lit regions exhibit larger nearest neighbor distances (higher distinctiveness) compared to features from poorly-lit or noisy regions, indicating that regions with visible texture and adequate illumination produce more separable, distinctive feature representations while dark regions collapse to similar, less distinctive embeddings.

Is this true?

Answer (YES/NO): YES